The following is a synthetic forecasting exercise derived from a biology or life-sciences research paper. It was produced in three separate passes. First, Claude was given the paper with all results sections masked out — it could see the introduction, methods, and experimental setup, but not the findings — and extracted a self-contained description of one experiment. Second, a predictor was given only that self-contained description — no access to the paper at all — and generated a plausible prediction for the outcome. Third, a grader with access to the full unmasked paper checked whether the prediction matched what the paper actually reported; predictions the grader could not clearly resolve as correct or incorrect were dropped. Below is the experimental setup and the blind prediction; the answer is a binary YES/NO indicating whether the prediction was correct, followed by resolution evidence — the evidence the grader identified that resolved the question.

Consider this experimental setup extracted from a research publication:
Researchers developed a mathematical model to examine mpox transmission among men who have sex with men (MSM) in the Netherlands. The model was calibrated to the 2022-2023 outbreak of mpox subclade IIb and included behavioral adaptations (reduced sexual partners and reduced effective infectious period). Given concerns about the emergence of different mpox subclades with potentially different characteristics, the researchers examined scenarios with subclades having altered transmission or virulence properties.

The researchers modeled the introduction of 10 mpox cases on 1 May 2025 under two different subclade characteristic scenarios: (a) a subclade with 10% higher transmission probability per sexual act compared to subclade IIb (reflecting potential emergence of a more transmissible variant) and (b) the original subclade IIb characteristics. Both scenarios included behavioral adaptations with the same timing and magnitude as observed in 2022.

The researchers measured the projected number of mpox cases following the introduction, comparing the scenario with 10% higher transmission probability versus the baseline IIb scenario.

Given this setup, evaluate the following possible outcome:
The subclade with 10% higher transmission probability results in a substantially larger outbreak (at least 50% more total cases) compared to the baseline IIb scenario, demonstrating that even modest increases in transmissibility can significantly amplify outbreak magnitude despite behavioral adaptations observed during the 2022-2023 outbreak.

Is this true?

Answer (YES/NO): YES